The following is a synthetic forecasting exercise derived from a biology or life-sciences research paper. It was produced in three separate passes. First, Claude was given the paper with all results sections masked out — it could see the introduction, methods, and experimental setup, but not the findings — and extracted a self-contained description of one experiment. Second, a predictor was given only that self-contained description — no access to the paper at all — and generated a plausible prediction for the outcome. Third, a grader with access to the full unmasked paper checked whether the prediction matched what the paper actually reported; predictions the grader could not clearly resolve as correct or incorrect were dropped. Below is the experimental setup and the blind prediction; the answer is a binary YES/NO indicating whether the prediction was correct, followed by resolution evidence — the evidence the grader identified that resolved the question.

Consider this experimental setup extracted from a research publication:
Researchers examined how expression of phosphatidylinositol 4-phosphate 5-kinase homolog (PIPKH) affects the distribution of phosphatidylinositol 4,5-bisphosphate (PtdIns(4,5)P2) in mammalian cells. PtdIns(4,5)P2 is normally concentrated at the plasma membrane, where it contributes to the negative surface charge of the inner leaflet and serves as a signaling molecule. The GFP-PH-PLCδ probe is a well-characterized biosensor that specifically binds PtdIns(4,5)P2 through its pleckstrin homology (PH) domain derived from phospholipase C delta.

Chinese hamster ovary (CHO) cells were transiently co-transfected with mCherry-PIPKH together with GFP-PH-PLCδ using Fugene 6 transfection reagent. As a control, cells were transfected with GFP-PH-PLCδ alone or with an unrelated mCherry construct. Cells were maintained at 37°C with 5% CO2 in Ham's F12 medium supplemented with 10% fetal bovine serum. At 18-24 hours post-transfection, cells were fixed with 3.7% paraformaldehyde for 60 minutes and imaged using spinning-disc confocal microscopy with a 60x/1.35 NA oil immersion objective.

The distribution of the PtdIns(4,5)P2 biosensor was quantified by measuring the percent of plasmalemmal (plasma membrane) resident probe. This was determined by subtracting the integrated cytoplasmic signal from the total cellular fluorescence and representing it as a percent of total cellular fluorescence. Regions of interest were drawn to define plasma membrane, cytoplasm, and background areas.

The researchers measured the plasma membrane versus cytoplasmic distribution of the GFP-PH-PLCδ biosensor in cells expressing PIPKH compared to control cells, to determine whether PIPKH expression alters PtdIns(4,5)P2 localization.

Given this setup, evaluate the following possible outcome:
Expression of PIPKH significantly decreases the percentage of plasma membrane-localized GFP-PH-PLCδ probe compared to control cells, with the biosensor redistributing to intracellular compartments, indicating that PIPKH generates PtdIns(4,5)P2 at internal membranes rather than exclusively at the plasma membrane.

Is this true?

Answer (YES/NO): NO